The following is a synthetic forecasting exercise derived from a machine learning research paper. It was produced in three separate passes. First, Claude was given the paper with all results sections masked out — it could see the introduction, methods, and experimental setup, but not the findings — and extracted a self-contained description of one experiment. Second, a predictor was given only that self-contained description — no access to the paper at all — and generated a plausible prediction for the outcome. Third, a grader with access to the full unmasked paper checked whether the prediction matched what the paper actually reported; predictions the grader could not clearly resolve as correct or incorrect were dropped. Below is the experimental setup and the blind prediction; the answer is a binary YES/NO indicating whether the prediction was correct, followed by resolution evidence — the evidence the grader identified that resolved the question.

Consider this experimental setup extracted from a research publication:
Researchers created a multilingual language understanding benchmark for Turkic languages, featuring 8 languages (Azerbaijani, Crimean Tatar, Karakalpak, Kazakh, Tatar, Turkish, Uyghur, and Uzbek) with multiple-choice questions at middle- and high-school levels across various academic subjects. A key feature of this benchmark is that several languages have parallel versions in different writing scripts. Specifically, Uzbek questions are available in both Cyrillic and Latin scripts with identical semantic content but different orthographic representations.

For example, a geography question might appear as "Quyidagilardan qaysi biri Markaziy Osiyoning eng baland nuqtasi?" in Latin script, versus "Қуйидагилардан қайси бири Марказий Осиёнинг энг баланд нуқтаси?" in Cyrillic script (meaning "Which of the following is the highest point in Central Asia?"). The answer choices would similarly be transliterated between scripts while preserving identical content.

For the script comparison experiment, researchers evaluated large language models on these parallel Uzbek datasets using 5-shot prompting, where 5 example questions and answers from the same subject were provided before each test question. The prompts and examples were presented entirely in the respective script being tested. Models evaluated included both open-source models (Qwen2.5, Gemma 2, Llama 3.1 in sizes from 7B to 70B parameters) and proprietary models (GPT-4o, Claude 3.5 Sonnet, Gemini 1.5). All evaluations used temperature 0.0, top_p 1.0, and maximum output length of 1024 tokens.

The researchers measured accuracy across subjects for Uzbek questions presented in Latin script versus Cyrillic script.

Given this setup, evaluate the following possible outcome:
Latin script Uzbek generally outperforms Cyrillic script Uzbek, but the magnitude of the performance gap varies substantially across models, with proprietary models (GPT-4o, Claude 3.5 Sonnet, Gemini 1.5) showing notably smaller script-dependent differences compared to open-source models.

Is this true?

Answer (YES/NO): NO